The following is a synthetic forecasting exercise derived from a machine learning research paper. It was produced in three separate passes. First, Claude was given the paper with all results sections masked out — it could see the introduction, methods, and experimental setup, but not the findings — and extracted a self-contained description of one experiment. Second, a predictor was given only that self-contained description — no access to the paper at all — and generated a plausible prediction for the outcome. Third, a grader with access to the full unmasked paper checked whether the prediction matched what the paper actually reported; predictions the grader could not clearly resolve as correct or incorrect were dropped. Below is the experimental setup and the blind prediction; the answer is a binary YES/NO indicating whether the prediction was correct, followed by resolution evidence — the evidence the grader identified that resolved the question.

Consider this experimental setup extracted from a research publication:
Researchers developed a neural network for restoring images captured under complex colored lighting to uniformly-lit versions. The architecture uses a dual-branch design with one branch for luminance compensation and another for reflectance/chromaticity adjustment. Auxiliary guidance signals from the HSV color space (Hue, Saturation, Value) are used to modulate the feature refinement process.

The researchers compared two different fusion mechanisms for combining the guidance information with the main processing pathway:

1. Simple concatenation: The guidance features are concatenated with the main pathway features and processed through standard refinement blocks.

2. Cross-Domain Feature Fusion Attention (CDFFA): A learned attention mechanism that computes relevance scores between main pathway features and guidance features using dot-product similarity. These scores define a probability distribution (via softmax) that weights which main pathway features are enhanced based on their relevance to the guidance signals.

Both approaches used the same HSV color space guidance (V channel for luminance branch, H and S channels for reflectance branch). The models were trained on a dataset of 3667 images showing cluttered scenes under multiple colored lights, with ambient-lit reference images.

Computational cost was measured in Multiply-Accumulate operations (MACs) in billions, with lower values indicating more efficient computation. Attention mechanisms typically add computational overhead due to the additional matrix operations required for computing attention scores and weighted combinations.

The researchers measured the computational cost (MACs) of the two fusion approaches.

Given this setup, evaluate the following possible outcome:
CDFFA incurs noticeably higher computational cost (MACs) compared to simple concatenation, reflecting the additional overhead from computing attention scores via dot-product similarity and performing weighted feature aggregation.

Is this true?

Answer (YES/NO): NO